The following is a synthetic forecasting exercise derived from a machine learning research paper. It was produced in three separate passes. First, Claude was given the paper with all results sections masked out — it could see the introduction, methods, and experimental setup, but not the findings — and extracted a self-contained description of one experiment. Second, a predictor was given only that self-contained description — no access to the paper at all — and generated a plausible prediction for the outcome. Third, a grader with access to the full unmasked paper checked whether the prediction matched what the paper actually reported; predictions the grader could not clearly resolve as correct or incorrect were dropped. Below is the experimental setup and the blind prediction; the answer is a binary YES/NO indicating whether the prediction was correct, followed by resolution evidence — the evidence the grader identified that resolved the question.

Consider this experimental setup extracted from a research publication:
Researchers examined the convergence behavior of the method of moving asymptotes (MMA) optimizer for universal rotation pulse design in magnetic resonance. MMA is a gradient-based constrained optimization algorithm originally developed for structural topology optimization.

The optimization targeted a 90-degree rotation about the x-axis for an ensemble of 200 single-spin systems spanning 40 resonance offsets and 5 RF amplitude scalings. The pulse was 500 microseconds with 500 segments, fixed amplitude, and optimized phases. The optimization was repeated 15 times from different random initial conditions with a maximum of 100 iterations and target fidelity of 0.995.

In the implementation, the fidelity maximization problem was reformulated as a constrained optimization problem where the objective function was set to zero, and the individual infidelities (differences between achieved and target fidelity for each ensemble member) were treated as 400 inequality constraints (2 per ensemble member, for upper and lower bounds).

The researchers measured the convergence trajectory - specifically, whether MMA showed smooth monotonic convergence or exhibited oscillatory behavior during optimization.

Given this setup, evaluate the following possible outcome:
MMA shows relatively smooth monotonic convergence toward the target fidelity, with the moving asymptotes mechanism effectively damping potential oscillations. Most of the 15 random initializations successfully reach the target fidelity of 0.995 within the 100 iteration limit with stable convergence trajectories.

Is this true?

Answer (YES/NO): NO